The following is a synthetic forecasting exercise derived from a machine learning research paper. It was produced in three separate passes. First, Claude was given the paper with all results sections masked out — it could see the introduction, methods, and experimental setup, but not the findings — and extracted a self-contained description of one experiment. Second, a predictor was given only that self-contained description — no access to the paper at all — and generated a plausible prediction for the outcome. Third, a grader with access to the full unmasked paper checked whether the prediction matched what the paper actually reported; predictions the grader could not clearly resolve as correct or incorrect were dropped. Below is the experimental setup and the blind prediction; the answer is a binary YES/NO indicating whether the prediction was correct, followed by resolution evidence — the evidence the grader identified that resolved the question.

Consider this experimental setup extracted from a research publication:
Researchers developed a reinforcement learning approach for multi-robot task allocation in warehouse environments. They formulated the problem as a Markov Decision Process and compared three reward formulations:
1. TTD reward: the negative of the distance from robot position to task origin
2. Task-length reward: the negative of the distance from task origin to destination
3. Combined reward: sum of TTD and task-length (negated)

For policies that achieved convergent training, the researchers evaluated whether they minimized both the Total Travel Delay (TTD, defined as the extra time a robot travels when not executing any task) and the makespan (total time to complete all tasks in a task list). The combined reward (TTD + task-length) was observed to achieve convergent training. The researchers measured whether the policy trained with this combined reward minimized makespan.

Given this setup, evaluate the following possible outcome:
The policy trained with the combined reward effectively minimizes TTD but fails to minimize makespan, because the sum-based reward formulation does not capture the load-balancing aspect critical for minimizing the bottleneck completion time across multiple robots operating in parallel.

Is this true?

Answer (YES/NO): NO